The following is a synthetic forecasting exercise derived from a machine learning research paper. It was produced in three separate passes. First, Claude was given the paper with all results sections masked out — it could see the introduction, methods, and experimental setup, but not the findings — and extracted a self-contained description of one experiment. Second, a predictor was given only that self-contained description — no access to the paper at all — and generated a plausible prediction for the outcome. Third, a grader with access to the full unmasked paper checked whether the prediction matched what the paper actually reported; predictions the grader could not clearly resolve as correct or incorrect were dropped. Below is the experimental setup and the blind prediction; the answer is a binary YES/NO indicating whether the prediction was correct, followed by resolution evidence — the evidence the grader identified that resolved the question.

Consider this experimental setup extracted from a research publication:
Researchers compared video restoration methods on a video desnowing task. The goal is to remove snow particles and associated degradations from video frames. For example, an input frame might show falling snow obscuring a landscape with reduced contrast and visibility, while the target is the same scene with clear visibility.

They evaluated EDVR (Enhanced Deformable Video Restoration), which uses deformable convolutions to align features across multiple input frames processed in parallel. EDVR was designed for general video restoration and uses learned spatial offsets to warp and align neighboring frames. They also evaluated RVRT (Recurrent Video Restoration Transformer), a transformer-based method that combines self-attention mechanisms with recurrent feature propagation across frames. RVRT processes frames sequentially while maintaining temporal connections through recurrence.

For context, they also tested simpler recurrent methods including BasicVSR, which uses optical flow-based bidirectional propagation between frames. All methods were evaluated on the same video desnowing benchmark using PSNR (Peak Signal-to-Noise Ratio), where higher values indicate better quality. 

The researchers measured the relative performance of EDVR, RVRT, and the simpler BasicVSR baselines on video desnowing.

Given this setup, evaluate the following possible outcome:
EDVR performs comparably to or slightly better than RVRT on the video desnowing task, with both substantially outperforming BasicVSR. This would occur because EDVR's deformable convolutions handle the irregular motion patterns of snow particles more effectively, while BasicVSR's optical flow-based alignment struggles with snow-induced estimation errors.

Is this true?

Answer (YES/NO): NO